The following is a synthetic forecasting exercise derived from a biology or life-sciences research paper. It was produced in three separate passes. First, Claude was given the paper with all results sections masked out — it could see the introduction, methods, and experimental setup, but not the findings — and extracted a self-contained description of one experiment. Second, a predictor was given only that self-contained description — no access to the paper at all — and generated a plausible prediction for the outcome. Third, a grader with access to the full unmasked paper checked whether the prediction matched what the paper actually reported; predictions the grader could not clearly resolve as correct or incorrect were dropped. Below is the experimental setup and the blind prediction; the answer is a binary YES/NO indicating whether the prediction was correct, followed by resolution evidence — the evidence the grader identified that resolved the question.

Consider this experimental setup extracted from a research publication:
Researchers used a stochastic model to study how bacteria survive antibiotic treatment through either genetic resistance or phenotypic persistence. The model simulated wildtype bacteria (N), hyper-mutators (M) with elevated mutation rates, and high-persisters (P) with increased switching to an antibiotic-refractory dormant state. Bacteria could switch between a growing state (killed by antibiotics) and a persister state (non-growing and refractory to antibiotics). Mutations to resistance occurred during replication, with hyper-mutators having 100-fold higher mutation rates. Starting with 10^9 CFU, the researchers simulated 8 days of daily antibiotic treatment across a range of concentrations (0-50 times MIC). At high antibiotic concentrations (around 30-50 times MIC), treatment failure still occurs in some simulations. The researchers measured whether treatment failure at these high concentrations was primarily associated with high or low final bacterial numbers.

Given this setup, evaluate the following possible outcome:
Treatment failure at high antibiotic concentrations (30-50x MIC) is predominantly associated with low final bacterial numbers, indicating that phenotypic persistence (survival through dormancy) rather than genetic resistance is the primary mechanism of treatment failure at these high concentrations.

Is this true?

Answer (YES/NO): YES